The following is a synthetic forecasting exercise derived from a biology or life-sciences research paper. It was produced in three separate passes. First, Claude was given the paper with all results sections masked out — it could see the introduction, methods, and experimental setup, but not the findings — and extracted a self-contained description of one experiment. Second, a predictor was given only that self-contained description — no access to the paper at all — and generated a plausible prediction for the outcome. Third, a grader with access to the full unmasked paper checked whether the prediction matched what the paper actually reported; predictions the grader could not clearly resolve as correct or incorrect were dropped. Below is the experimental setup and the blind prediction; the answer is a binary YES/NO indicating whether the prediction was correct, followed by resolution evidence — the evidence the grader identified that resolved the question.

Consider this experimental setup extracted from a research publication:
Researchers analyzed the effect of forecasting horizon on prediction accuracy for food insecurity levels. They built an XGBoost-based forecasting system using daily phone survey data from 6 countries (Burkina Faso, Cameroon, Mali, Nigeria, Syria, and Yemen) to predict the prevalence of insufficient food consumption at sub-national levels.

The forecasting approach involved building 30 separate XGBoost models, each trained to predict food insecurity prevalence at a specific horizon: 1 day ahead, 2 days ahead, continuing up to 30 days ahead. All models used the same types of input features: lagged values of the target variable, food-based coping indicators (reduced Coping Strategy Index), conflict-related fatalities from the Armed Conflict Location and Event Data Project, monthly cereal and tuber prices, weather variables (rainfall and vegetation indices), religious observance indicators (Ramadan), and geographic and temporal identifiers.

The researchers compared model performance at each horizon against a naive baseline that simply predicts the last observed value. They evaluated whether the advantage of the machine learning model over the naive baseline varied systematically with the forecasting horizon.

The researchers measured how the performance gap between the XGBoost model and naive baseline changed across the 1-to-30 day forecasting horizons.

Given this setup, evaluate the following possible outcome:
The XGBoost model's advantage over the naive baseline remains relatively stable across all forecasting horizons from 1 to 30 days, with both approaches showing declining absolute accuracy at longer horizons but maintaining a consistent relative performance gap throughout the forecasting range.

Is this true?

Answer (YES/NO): NO